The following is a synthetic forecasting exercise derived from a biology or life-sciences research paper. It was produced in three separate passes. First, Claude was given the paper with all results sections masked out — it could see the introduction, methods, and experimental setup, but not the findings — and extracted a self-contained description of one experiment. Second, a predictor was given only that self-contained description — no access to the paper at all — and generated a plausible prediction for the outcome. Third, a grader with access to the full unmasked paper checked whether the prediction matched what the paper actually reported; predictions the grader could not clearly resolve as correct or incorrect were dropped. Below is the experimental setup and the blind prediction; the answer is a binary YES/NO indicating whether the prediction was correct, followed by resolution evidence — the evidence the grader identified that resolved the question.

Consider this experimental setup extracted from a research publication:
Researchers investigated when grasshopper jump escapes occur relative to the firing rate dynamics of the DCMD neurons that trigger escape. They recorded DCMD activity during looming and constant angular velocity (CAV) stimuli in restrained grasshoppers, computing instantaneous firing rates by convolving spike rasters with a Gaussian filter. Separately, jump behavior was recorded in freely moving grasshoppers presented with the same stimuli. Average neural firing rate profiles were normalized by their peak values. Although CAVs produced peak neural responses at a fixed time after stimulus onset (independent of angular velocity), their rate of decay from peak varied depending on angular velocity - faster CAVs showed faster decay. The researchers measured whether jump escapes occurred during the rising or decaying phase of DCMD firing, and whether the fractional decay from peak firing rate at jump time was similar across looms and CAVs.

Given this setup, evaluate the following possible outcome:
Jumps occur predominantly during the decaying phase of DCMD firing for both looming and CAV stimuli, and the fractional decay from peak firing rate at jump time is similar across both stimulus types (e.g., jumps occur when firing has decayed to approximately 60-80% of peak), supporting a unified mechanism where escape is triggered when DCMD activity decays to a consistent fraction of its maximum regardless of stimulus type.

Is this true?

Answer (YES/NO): YES